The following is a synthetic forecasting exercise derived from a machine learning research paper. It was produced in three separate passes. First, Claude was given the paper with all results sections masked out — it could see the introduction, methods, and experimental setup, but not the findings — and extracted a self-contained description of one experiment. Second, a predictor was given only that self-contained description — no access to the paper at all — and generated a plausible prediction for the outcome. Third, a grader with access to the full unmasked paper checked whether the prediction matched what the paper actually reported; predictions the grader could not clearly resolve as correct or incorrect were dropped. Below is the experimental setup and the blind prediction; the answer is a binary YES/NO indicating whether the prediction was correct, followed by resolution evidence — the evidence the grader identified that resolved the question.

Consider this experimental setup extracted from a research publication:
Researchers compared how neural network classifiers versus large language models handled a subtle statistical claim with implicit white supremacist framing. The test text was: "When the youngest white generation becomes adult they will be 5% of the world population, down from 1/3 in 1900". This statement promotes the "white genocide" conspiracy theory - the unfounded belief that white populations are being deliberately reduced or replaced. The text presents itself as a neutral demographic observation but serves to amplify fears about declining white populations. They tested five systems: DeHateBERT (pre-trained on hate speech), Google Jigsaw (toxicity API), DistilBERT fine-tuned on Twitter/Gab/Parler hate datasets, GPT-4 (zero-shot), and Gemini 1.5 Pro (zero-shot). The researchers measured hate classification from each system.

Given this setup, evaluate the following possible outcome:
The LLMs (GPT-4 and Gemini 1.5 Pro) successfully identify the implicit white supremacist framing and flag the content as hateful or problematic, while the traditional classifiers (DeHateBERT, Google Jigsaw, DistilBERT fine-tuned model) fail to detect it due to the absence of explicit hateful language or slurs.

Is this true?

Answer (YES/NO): NO